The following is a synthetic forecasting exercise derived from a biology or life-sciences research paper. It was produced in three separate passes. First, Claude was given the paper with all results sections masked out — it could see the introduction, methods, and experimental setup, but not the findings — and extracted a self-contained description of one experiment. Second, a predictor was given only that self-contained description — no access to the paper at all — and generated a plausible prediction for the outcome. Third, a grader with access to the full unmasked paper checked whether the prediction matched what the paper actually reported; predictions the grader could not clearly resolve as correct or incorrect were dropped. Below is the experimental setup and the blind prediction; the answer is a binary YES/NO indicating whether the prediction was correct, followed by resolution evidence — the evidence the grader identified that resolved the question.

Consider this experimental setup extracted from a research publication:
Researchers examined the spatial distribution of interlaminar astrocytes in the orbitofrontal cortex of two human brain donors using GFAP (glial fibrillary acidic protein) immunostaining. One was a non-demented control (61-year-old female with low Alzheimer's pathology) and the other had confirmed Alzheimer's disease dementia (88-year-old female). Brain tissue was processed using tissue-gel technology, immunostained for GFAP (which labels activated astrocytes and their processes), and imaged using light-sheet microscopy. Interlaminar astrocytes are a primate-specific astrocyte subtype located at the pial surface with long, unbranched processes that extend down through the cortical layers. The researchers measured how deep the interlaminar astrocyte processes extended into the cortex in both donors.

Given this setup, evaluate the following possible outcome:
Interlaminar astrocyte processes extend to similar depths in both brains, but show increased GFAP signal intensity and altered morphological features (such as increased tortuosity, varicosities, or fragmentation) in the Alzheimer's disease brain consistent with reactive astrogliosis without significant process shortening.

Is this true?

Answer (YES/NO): NO